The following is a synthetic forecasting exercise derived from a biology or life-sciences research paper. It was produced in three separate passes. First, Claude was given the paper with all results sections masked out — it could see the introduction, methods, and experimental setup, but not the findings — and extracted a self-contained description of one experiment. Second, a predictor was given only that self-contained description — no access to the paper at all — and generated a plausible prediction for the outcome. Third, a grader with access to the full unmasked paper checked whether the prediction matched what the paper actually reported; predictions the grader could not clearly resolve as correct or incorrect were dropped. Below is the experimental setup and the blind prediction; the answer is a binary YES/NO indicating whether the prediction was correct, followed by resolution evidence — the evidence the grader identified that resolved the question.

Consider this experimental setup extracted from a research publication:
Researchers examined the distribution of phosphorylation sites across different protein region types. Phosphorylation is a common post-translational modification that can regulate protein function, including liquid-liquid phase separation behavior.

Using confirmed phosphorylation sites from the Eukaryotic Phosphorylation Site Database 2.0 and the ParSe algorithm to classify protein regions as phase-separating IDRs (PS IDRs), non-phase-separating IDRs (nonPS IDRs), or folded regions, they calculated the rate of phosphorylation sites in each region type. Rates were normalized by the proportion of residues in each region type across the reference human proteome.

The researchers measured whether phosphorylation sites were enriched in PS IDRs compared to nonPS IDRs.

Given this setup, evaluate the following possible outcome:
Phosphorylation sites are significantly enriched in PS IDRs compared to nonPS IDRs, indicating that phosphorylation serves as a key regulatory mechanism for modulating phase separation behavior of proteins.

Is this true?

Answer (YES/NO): YES